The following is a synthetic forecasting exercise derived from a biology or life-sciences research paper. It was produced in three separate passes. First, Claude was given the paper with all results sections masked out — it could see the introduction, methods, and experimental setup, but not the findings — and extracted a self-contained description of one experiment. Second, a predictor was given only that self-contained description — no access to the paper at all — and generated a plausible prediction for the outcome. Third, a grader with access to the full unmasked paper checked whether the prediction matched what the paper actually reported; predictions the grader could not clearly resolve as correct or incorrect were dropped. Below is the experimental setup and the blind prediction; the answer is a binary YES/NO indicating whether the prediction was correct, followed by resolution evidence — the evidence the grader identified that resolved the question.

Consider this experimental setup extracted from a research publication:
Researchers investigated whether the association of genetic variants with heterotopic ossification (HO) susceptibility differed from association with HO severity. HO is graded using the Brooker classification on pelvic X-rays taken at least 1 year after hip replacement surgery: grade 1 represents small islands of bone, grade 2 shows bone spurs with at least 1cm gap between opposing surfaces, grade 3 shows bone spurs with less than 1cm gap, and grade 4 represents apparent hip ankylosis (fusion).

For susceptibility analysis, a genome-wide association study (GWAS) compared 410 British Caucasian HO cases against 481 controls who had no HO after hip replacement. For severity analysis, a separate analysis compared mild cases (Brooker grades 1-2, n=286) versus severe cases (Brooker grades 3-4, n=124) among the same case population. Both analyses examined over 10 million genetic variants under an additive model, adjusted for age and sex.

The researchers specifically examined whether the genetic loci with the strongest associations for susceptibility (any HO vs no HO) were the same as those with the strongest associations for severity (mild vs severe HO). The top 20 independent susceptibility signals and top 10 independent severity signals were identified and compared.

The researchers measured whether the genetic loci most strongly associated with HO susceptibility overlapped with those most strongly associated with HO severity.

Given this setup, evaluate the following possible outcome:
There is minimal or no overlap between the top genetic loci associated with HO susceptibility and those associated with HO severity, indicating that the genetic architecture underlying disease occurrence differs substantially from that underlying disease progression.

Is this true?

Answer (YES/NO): YES